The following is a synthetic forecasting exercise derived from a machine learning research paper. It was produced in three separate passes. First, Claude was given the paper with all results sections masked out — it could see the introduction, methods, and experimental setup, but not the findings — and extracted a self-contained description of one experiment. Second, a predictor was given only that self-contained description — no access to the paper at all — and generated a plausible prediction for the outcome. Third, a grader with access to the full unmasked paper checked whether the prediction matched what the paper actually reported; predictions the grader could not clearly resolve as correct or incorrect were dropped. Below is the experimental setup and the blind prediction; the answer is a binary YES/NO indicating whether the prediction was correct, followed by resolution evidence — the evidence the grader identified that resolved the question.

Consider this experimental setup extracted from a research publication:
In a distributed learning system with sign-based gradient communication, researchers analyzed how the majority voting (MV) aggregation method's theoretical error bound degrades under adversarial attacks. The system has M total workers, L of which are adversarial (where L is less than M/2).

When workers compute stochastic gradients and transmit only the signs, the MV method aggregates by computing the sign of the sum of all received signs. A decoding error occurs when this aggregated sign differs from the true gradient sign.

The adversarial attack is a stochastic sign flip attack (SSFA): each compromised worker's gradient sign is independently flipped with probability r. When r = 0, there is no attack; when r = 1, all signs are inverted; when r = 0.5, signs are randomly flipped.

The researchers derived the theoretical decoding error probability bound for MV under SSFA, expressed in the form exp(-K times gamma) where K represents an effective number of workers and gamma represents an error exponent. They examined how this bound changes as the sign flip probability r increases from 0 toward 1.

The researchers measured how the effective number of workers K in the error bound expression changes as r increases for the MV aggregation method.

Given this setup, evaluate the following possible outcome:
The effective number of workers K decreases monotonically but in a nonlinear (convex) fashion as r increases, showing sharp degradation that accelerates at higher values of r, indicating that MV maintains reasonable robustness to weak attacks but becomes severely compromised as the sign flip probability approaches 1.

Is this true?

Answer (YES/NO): NO